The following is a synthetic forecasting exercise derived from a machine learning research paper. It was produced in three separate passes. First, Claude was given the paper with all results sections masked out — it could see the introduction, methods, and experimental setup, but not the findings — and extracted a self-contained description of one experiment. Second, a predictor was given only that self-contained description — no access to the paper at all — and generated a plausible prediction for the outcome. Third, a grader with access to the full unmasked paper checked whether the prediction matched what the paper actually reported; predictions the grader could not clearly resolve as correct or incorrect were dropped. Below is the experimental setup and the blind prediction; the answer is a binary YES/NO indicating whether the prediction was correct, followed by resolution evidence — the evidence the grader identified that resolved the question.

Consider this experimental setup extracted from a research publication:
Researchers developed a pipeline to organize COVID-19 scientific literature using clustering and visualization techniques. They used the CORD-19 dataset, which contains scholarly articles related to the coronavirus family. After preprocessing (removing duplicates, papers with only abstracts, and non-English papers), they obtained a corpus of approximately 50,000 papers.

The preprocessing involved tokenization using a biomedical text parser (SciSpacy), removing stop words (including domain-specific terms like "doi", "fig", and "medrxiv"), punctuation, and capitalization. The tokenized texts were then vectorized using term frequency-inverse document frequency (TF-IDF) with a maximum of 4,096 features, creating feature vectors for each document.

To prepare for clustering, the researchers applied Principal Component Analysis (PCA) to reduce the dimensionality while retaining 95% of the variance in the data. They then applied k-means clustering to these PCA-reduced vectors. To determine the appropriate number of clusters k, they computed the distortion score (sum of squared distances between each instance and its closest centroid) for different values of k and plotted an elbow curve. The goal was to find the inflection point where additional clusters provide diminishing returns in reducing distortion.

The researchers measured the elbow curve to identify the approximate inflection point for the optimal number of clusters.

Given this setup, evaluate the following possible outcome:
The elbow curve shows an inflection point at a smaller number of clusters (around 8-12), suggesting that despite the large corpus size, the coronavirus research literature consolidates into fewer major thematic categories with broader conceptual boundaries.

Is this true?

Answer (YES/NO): NO